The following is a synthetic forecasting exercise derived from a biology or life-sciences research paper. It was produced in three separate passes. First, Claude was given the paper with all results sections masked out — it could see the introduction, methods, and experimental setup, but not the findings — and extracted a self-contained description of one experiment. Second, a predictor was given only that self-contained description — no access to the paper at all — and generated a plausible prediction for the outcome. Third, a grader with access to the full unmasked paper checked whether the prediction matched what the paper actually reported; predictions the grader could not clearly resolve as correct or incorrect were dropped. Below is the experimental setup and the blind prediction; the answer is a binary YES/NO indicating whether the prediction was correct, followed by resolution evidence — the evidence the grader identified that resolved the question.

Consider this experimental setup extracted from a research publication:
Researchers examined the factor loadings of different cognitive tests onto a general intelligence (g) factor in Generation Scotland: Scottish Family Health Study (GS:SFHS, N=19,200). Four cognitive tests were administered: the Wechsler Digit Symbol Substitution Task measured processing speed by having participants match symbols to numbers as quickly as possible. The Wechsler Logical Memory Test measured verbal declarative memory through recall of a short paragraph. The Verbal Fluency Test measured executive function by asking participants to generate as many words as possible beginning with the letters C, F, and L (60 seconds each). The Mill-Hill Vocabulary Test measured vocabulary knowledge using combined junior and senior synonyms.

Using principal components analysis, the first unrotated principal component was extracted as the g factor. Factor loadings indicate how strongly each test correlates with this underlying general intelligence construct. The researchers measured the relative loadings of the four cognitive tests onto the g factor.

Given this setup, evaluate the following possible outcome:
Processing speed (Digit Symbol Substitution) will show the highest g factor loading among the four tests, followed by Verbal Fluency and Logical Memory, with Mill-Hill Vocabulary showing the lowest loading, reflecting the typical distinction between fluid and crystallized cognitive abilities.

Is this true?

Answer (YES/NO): NO